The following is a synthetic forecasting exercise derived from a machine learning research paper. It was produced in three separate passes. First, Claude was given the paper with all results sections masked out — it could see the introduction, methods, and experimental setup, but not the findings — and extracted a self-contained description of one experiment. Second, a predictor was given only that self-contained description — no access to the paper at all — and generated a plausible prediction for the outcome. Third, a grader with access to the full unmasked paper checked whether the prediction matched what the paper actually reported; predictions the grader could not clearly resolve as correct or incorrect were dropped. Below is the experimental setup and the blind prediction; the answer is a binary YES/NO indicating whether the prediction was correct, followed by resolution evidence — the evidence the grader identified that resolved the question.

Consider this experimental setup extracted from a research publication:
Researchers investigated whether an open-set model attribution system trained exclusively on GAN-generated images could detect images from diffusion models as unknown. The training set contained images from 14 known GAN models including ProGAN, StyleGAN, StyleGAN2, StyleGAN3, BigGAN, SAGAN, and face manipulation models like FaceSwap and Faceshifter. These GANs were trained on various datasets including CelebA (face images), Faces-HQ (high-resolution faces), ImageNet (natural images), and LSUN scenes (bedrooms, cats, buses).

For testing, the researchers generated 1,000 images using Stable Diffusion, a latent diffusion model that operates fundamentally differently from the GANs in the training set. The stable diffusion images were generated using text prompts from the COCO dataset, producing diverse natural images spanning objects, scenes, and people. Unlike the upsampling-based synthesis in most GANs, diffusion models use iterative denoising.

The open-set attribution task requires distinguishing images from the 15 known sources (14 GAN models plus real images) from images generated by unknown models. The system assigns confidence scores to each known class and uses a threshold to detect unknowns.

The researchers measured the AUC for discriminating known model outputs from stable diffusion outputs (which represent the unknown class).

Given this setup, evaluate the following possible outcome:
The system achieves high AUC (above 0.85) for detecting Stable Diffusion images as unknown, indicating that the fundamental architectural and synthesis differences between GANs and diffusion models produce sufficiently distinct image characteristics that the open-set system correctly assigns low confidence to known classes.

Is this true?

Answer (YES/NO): YES